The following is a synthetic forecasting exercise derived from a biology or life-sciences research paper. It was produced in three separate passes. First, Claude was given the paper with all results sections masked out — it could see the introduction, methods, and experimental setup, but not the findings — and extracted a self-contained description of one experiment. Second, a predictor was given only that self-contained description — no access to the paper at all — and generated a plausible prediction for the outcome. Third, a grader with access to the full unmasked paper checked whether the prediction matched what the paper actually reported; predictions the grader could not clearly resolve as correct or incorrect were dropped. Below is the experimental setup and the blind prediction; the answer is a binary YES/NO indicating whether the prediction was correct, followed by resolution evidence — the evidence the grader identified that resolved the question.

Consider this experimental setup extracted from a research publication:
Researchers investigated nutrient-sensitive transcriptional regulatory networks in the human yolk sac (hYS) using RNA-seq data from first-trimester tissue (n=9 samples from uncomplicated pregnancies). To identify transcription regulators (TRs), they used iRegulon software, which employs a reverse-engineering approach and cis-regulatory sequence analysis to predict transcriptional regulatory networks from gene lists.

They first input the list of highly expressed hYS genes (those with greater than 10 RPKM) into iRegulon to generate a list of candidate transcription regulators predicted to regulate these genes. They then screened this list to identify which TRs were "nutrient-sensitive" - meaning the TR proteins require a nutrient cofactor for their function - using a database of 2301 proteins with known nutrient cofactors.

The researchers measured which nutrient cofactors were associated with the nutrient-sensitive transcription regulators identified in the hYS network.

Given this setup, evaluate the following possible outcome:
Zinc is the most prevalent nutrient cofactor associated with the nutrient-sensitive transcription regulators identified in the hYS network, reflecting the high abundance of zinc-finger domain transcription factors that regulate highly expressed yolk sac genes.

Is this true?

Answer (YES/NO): YES